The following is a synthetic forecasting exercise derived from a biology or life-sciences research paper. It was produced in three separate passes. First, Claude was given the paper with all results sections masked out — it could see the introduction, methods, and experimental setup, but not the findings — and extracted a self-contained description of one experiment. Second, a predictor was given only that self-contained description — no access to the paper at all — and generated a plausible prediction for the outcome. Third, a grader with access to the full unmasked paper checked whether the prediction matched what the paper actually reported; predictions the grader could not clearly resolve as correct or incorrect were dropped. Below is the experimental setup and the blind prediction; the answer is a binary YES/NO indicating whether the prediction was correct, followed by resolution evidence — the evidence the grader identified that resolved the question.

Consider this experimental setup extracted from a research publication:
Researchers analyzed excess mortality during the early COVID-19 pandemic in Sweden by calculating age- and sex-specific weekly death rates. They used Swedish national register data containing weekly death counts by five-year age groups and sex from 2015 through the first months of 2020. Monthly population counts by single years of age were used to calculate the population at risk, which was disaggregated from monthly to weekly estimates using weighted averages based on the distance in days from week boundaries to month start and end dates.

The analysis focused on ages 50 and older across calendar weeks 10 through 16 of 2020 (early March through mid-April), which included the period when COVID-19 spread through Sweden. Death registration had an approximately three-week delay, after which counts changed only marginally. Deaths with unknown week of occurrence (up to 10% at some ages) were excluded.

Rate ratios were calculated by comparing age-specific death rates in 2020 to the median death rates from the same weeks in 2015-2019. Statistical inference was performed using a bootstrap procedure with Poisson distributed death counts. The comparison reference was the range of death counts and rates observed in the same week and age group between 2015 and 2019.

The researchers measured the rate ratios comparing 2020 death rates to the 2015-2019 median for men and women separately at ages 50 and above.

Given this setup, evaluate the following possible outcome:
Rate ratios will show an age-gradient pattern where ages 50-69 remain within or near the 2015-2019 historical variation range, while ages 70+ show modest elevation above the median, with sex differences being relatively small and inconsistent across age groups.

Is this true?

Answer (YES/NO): NO